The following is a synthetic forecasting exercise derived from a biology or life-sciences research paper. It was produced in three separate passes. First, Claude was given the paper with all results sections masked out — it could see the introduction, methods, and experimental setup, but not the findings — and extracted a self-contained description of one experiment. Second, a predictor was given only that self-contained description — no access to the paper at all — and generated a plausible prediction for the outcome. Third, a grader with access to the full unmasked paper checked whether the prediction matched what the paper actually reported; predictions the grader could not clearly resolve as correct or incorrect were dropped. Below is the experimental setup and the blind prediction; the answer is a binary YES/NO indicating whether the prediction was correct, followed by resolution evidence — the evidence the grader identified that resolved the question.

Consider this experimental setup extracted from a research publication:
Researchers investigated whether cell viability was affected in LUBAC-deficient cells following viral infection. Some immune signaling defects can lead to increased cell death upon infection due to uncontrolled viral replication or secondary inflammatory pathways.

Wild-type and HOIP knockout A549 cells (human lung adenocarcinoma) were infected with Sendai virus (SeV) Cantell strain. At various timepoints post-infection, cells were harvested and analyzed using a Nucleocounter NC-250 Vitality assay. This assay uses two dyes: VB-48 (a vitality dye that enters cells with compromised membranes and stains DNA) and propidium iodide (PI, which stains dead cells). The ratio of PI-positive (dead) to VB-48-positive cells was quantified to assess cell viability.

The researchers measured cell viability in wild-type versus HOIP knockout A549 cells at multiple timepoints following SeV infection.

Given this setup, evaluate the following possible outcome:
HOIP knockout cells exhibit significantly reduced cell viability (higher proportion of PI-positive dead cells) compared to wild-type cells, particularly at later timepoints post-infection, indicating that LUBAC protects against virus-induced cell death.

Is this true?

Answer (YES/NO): NO